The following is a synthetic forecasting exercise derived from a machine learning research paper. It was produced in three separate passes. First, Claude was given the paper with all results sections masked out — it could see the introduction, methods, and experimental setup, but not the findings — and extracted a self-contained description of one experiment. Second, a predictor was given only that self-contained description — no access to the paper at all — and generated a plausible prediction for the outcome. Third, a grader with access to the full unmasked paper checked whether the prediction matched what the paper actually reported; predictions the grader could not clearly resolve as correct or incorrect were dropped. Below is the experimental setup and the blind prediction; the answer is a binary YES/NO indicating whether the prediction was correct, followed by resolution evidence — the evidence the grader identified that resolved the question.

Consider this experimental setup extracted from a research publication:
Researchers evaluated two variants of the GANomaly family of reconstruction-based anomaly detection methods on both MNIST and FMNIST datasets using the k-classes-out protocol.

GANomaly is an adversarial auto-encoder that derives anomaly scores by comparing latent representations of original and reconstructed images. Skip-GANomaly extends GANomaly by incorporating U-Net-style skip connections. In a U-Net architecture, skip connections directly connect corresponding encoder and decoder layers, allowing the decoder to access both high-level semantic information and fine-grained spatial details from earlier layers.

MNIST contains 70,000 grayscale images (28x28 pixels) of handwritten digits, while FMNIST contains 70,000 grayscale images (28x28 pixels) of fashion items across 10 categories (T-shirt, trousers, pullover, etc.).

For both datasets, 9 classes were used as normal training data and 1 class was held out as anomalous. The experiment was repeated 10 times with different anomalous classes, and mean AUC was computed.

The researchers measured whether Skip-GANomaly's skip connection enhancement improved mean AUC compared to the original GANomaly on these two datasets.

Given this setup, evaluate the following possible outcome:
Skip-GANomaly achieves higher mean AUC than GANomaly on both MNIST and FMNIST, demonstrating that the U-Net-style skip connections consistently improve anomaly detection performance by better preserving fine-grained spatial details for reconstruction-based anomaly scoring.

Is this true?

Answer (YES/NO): NO